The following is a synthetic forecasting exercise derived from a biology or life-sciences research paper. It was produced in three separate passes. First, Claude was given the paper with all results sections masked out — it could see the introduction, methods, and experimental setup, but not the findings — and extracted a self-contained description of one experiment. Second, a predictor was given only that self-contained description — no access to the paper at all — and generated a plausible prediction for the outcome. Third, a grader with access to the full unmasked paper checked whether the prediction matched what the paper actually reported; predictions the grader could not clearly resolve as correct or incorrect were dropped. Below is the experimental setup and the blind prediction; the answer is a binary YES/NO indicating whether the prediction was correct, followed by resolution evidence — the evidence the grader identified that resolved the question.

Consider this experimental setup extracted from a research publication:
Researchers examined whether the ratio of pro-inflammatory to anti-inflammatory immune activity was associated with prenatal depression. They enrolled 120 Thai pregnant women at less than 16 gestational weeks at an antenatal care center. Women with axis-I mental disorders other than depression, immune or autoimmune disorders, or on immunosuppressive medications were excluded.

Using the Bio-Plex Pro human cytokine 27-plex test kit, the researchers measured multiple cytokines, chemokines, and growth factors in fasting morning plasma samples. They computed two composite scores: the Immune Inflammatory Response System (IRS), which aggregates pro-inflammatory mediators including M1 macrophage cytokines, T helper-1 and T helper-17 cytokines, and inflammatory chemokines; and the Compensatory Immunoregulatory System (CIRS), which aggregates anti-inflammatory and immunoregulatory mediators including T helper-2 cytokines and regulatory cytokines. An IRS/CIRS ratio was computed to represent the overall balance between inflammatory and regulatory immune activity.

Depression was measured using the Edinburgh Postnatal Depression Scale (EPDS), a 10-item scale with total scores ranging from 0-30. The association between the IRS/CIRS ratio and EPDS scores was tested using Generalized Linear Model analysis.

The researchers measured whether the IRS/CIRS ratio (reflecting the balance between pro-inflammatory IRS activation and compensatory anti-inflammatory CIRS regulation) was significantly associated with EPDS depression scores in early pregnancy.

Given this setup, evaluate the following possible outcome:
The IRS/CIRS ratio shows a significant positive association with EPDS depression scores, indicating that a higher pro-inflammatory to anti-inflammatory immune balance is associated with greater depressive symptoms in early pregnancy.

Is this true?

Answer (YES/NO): YES